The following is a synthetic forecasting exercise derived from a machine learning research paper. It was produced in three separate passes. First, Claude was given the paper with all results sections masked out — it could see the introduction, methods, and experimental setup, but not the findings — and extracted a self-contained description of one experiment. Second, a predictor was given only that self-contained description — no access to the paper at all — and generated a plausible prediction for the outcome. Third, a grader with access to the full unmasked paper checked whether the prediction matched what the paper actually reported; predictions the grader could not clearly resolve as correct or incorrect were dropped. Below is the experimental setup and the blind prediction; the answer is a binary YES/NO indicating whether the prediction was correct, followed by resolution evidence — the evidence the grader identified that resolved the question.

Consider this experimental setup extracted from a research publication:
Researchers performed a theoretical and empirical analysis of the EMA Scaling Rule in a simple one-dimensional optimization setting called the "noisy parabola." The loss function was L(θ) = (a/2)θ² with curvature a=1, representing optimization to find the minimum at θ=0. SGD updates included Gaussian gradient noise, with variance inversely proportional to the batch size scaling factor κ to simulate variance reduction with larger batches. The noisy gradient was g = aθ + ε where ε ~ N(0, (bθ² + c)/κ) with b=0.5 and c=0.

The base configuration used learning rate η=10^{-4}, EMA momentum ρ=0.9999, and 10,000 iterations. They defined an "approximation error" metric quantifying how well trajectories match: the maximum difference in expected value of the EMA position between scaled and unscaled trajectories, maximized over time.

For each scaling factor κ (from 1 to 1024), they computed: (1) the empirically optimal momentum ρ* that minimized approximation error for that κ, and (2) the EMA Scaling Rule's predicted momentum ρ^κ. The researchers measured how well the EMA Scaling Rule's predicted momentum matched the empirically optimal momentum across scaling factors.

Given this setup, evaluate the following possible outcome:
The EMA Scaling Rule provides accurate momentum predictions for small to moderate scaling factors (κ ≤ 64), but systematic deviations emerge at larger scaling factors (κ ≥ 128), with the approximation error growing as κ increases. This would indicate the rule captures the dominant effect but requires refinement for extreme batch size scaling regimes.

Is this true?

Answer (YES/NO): NO